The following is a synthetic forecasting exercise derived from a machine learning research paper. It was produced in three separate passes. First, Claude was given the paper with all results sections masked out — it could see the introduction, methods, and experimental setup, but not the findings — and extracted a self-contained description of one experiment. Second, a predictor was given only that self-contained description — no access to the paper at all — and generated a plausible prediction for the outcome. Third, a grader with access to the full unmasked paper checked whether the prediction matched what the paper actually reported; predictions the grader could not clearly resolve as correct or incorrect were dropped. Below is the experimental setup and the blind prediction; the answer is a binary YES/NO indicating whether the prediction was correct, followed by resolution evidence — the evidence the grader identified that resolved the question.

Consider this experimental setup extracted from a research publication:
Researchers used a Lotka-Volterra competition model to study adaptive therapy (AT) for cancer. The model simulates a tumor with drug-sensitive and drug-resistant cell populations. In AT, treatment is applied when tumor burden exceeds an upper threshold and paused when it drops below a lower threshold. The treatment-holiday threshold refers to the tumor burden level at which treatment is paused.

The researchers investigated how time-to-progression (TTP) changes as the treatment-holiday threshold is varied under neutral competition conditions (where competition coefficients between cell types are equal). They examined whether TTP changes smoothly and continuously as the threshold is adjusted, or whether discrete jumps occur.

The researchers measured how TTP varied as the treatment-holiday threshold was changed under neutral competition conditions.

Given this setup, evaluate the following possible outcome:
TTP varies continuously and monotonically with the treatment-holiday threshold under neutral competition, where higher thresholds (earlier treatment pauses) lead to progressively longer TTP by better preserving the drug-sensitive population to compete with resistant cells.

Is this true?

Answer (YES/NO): NO